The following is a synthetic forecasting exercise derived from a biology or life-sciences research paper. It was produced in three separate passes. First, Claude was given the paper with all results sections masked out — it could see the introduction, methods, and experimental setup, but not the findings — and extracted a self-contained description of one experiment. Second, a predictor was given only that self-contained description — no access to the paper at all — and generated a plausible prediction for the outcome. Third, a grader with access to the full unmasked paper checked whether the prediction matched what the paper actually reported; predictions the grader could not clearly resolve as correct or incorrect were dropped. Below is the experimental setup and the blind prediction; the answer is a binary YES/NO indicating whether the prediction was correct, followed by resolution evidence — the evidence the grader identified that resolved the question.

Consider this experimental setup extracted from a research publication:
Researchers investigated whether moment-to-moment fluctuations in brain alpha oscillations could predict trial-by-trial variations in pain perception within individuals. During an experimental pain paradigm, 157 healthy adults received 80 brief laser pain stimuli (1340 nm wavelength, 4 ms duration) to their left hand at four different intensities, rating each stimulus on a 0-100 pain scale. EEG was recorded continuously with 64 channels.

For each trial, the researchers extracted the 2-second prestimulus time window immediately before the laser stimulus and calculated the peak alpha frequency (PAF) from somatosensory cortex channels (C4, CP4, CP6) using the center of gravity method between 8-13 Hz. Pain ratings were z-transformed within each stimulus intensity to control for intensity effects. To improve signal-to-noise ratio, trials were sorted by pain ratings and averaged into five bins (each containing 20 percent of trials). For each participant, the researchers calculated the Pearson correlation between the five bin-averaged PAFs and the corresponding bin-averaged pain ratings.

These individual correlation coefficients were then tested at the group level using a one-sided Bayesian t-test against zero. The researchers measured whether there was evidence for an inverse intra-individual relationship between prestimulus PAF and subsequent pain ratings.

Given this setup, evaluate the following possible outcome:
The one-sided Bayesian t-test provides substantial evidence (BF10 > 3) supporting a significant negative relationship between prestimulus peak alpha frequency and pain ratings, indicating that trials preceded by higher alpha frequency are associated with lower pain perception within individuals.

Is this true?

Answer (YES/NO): NO